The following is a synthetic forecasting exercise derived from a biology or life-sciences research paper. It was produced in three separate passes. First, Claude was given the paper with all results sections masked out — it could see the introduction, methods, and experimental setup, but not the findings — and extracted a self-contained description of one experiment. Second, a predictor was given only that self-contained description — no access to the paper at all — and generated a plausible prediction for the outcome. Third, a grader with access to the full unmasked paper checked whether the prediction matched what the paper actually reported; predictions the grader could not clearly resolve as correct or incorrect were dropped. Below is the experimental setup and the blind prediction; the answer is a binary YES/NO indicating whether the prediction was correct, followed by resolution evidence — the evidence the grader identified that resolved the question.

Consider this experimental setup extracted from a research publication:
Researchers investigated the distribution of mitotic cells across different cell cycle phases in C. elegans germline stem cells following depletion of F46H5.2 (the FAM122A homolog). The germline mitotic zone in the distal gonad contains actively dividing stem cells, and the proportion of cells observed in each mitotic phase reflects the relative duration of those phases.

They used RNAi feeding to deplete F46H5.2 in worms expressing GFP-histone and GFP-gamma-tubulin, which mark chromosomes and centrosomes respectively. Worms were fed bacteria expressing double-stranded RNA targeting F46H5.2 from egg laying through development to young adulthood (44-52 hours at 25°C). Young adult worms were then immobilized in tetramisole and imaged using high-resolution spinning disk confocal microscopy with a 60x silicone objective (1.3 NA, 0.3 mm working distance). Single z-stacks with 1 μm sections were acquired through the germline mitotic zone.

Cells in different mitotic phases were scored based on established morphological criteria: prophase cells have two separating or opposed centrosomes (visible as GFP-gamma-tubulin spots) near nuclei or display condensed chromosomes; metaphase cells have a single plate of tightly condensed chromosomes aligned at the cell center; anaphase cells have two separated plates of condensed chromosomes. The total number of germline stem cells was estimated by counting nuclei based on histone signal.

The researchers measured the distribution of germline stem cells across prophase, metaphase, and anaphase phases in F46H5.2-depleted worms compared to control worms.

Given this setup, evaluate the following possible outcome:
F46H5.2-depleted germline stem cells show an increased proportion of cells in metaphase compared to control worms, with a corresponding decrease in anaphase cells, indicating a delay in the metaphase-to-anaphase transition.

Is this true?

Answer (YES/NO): NO